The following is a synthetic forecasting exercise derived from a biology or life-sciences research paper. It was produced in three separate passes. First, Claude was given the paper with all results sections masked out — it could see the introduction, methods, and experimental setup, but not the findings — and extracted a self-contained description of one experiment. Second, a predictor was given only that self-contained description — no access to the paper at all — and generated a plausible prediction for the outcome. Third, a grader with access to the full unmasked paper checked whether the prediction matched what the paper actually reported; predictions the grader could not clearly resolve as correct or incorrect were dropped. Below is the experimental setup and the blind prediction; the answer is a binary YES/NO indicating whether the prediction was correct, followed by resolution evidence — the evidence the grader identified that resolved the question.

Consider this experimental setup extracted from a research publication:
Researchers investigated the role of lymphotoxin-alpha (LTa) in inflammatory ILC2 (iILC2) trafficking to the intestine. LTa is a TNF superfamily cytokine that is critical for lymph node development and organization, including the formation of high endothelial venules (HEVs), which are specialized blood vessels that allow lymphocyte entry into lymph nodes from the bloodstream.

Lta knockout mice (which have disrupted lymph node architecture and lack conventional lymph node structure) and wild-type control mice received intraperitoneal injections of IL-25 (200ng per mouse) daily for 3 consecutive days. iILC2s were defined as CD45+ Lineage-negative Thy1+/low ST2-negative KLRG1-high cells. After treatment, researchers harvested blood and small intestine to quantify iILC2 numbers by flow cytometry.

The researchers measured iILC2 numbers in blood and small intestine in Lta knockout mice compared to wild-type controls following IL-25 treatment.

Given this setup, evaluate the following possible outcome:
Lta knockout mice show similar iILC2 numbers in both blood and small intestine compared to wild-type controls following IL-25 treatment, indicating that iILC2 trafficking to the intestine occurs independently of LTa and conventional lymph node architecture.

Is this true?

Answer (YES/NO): NO